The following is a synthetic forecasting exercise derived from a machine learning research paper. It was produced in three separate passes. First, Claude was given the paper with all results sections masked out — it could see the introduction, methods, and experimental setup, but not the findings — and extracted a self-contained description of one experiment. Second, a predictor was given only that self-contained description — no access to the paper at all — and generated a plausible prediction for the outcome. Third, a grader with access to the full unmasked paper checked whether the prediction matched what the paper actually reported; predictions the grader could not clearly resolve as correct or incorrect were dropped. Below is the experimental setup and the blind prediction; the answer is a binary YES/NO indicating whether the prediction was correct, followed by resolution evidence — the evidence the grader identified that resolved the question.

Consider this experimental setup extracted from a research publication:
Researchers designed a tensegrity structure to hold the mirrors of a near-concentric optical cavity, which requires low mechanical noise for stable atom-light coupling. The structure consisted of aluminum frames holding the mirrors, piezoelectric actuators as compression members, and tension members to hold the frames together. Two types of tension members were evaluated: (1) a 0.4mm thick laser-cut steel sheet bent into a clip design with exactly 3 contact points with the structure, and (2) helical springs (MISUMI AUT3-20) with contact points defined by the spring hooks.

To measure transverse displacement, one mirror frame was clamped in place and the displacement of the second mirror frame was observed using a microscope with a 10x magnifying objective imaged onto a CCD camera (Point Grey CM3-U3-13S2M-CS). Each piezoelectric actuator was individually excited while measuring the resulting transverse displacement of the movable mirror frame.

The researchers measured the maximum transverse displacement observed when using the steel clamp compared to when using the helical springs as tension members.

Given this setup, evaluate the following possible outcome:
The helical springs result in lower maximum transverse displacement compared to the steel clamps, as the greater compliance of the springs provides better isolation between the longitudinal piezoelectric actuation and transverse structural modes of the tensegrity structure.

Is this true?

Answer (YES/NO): YES